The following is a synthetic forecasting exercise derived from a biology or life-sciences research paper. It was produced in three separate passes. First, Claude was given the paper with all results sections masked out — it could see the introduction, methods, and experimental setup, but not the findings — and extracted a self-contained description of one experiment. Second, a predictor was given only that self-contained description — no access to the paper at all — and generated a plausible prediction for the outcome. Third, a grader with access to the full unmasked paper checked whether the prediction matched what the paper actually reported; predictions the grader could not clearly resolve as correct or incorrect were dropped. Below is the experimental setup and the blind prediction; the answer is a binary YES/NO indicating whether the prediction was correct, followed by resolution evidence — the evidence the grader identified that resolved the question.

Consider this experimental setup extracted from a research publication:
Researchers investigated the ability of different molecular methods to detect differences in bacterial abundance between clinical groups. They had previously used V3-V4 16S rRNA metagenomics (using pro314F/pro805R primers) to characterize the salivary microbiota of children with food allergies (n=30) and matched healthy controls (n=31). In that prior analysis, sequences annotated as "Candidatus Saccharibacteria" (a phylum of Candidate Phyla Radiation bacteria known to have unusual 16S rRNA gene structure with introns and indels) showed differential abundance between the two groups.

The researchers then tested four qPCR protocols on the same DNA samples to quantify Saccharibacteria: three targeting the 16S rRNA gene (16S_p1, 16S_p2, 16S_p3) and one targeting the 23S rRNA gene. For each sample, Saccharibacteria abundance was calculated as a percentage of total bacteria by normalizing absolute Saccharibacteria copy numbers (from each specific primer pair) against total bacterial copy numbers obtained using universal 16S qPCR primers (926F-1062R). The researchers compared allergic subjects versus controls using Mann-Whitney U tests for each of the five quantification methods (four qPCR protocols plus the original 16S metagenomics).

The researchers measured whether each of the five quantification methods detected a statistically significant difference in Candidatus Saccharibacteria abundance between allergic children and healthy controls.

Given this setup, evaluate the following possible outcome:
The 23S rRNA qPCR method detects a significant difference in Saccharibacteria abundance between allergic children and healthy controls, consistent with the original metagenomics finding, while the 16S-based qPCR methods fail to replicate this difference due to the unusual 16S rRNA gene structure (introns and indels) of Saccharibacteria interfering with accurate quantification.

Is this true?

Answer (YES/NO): NO